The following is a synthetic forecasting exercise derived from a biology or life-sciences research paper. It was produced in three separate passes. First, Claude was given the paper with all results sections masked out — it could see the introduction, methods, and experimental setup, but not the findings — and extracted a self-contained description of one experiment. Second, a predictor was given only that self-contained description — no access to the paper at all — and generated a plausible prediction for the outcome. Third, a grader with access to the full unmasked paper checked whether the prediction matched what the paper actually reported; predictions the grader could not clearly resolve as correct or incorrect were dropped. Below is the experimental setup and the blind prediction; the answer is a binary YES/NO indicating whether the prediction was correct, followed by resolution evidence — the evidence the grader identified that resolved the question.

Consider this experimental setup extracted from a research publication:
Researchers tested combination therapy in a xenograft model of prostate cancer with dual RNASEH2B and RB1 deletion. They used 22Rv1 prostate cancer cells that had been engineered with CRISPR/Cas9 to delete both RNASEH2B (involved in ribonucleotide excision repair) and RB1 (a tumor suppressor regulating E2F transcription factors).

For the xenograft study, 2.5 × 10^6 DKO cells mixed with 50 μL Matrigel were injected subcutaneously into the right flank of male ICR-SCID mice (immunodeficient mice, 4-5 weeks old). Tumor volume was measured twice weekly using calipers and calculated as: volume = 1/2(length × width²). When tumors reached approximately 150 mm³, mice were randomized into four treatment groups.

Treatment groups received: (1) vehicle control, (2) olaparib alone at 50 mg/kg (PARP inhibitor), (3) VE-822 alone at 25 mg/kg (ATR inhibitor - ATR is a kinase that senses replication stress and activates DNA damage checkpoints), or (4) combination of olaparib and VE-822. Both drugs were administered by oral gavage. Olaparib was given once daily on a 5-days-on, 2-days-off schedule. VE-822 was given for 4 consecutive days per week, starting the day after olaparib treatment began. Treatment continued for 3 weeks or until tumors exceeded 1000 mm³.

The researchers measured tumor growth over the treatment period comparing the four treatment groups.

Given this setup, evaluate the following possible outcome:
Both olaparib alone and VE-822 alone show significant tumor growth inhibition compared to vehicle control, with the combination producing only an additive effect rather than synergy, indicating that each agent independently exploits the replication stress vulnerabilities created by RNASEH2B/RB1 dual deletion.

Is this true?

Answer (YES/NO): NO